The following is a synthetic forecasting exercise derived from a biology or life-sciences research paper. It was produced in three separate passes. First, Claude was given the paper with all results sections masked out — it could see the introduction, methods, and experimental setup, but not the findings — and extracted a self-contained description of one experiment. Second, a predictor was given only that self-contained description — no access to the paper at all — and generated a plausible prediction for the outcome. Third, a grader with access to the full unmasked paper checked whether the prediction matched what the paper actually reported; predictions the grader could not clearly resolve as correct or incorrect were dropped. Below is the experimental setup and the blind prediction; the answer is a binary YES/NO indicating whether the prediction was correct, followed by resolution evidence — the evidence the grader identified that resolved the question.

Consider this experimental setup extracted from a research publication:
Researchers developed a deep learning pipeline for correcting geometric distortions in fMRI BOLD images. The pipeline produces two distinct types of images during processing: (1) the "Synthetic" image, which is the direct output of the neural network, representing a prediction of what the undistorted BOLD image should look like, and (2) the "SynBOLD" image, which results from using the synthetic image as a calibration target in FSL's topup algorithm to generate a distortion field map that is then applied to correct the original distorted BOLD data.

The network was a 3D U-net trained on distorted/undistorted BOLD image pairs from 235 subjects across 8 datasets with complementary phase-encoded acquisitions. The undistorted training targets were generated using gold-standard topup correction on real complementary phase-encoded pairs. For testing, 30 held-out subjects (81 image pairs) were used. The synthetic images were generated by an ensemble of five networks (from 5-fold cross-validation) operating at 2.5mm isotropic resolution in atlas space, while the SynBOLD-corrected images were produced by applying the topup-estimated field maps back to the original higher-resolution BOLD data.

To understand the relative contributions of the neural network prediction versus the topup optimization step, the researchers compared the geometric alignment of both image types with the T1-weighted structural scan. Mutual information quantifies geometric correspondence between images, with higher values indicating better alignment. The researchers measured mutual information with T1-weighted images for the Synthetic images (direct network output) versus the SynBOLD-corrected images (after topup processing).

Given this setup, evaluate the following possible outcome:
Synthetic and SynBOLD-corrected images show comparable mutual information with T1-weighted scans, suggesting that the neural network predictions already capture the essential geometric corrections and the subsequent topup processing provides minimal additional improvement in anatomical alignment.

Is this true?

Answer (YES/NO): NO